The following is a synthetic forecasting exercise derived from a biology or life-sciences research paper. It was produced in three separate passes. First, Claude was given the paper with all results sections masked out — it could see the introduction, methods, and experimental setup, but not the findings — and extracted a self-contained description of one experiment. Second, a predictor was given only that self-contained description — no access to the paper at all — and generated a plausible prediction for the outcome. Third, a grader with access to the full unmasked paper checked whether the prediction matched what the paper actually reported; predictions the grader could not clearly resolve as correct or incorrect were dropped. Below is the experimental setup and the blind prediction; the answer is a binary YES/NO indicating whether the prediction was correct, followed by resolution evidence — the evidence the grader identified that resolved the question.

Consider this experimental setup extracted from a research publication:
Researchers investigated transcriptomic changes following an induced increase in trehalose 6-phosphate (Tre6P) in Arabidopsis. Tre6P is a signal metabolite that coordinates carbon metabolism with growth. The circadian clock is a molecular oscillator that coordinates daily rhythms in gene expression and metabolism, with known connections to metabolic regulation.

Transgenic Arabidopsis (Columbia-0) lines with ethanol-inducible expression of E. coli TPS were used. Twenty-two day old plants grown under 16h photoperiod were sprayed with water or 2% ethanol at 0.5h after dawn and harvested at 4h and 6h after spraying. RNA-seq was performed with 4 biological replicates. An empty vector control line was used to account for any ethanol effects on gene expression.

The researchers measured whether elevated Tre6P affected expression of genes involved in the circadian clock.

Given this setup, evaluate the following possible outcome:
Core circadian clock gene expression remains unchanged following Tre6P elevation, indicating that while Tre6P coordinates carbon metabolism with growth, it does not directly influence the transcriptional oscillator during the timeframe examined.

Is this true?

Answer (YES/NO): NO